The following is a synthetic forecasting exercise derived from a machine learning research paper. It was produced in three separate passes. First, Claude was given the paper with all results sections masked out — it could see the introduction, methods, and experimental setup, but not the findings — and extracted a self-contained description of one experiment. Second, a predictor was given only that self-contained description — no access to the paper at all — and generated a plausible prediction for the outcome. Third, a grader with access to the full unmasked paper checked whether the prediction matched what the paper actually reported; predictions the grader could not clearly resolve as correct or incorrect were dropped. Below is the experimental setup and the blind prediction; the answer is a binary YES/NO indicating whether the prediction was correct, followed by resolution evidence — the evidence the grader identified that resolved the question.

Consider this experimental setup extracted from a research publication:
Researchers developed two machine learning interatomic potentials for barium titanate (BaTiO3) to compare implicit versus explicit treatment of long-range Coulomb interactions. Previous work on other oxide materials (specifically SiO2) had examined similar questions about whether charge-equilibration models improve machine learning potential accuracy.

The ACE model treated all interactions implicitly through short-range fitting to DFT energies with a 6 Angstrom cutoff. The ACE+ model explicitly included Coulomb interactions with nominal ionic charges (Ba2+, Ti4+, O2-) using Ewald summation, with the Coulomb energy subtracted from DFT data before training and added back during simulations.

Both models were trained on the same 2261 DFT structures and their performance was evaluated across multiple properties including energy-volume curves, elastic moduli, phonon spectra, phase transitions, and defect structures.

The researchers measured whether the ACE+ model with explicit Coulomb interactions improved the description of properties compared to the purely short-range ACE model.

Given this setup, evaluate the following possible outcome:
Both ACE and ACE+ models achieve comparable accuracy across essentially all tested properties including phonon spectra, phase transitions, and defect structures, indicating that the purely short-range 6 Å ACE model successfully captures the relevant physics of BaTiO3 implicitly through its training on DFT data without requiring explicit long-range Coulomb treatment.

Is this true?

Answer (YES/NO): YES